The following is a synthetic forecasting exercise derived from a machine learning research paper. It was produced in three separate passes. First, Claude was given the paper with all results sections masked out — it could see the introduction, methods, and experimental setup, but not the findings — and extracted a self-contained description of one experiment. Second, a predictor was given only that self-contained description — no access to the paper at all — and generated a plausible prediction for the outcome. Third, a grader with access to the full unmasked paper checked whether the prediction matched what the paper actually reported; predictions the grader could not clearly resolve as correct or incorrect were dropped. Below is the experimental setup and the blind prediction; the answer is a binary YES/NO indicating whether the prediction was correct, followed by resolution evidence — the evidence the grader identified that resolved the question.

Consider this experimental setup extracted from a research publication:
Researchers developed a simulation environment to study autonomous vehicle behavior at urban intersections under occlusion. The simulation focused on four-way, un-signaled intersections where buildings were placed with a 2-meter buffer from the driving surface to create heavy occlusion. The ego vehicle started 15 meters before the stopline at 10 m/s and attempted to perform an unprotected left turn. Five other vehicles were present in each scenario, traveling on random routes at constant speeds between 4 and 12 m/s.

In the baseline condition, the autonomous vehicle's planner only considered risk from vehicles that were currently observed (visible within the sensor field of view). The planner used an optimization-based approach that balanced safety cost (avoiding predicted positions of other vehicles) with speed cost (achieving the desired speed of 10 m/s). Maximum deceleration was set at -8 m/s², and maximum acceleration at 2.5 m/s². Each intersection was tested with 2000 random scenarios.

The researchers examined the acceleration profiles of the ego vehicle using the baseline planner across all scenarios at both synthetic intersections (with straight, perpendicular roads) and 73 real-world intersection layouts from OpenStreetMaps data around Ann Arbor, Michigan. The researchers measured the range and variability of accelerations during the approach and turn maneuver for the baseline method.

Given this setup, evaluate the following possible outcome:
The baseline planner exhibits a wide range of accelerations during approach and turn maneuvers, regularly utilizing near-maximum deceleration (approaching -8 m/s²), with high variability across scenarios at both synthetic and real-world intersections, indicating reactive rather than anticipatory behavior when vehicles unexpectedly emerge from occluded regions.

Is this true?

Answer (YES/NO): YES